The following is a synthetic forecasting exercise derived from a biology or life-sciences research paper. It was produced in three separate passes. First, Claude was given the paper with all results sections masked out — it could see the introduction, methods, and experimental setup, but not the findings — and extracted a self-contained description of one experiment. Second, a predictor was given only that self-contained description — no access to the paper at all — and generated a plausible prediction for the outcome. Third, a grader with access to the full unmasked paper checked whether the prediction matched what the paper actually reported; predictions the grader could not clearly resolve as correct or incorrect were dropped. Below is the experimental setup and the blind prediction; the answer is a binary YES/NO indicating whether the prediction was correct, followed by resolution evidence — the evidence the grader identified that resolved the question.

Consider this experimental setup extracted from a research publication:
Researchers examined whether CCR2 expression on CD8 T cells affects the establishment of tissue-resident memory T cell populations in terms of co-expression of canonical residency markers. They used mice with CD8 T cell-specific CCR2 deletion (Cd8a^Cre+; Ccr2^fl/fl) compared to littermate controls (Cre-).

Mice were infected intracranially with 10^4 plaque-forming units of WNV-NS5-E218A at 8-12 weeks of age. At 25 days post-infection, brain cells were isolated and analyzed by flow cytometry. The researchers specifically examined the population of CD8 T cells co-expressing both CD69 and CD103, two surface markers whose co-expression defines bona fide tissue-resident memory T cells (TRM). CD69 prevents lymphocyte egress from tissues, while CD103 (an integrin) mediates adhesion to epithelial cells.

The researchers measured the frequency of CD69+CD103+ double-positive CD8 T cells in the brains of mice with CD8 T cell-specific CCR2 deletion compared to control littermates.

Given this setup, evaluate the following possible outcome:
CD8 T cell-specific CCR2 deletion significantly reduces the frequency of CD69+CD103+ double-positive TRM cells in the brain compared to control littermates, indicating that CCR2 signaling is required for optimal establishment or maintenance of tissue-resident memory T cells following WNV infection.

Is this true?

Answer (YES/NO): NO